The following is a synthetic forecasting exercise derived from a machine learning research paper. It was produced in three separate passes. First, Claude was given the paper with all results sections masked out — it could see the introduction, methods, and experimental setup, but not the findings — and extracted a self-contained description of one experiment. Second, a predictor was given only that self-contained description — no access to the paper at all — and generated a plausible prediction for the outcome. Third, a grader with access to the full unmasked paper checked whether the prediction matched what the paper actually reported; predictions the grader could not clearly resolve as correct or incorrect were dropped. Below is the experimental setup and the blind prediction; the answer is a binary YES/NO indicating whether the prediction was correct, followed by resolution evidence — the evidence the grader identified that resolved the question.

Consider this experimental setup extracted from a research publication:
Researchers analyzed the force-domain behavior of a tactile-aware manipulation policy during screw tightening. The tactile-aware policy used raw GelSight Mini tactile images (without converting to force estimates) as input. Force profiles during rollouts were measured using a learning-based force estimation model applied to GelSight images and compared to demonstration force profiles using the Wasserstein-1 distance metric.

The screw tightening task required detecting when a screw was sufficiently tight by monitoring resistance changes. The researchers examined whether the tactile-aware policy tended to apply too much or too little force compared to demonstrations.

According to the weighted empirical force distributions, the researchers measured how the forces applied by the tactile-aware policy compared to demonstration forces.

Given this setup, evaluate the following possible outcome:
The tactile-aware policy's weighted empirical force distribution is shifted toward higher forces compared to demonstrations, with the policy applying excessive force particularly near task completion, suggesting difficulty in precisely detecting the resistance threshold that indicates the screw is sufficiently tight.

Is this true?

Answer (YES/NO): NO